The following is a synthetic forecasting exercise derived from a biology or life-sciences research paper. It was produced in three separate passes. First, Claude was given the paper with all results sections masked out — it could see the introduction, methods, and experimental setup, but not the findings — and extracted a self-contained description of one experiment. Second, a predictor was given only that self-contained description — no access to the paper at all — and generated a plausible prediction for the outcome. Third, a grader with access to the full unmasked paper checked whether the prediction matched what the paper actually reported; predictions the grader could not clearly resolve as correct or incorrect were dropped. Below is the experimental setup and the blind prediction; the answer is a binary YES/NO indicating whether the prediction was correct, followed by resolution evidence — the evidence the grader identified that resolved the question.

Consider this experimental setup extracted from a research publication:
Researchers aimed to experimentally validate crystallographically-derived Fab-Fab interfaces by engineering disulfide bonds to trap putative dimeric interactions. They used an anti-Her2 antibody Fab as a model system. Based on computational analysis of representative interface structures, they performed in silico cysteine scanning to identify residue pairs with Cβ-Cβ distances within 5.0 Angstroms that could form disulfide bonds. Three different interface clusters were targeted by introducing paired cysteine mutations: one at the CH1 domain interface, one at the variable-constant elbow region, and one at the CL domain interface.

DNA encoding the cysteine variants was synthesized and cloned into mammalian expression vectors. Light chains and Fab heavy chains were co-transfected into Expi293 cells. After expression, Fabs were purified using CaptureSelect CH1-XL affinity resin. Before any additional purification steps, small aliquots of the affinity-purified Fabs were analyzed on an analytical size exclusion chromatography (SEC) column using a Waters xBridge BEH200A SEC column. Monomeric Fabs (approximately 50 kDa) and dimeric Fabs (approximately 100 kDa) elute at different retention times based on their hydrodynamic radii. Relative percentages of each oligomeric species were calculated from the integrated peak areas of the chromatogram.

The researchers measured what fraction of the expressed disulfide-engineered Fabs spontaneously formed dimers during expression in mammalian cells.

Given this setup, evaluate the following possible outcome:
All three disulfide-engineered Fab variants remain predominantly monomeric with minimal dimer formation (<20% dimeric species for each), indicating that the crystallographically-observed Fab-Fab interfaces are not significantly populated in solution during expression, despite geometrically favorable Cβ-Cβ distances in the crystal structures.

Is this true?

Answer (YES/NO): NO